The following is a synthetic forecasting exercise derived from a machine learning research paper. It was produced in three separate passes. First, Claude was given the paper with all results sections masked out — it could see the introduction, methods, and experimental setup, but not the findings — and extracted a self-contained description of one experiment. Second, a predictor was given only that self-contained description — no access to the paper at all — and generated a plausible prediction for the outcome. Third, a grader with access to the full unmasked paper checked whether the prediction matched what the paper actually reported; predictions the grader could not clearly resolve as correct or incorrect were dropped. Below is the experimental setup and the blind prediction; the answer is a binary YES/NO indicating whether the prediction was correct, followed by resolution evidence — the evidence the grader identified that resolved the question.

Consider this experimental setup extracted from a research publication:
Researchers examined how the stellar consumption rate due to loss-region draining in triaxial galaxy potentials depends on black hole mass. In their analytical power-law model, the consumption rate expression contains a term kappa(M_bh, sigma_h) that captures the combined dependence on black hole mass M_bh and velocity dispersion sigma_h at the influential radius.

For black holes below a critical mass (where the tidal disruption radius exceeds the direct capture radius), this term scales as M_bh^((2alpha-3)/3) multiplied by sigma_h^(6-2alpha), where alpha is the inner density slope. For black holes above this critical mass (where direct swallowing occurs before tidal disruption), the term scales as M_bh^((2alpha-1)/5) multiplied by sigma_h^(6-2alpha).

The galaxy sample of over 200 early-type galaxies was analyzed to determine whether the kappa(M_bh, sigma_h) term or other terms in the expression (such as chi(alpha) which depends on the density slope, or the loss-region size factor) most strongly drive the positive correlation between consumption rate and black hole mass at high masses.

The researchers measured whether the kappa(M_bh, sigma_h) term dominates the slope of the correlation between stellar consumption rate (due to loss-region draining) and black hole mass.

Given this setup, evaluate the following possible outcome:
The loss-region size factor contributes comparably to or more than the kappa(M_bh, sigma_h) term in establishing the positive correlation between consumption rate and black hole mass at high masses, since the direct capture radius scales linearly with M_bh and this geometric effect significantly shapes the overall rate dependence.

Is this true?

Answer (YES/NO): NO